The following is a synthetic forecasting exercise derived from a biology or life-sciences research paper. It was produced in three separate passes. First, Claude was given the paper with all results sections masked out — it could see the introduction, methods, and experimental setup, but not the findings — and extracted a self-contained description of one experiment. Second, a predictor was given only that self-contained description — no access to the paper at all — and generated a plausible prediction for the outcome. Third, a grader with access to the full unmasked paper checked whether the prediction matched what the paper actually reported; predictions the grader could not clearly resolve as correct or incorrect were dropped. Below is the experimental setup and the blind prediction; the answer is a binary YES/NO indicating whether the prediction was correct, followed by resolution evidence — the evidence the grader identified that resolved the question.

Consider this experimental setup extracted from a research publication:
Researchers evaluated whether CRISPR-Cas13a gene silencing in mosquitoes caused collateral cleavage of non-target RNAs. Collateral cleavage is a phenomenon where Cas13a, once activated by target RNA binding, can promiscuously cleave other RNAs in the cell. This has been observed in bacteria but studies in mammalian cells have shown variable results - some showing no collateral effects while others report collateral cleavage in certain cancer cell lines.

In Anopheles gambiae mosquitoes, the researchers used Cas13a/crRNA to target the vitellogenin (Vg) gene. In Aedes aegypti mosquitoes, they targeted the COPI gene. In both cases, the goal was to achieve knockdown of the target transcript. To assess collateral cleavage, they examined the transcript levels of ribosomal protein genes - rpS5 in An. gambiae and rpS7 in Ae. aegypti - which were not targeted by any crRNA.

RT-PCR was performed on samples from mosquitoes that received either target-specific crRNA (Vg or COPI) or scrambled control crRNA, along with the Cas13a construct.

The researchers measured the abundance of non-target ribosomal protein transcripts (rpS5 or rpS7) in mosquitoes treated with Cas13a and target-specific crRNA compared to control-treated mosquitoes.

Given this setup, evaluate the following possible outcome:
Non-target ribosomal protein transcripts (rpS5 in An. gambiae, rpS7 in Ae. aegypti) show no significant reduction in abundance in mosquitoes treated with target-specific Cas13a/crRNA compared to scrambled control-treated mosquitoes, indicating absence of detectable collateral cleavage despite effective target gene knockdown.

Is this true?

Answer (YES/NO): YES